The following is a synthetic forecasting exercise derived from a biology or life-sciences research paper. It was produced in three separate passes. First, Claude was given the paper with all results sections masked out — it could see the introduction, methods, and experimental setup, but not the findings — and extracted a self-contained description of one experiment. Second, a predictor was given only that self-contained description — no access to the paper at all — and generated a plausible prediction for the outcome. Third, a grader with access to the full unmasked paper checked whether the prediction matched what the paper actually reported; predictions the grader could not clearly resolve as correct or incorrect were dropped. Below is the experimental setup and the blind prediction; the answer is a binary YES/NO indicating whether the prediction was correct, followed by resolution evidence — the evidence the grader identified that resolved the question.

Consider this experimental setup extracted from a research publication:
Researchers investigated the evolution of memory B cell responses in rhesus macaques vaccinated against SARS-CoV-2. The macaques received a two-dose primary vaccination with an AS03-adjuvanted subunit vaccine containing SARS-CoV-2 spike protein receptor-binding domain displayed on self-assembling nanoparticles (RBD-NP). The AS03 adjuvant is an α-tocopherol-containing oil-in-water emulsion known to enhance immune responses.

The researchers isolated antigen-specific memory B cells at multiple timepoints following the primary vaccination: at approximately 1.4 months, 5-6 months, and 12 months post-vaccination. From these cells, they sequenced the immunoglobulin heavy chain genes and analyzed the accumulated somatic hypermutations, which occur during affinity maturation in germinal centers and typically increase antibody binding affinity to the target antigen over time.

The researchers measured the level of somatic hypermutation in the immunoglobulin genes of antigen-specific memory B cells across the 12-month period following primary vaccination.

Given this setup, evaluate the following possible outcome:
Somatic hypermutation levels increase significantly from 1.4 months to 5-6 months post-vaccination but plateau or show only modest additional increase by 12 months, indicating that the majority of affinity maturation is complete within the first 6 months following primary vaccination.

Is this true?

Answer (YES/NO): YES